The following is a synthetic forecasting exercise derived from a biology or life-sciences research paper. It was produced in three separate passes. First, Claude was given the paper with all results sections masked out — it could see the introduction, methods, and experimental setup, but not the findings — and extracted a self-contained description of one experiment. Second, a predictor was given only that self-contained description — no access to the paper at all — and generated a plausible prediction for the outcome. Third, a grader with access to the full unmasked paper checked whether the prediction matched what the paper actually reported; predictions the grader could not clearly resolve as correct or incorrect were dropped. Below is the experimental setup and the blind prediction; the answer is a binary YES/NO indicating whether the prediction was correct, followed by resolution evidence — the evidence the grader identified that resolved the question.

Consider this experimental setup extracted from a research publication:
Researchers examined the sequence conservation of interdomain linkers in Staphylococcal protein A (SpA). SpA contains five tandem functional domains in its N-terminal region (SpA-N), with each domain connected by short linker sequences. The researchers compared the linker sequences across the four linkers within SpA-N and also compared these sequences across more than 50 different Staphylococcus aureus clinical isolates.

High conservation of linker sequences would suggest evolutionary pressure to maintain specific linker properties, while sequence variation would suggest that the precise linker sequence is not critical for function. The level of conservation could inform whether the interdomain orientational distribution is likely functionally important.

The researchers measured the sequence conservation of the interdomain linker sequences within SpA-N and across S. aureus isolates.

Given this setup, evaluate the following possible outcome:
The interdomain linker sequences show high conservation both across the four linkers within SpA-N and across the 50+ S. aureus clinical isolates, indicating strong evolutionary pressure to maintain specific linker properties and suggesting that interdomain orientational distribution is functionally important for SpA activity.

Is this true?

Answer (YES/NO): YES